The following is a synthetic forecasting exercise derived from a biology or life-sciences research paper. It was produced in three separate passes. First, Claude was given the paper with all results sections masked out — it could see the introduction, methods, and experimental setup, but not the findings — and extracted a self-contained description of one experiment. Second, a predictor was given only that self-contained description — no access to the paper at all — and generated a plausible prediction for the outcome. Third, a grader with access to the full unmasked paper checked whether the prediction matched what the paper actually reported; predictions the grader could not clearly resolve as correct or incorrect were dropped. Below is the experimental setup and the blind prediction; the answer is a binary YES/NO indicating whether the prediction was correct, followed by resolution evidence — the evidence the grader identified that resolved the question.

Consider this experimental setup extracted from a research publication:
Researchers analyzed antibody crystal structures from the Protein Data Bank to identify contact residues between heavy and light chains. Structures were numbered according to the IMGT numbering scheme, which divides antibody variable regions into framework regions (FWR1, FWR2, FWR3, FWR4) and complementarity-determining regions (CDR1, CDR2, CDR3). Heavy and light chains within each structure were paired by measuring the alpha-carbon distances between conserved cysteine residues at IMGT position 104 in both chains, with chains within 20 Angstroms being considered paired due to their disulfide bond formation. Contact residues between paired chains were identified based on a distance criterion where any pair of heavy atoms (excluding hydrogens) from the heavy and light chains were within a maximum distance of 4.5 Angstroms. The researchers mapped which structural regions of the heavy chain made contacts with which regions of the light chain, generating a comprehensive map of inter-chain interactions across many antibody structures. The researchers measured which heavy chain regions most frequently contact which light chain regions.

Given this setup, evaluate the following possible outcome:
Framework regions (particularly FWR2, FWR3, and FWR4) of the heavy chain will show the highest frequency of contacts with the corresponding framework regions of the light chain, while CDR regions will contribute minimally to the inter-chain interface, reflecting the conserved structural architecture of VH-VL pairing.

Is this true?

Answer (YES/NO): NO